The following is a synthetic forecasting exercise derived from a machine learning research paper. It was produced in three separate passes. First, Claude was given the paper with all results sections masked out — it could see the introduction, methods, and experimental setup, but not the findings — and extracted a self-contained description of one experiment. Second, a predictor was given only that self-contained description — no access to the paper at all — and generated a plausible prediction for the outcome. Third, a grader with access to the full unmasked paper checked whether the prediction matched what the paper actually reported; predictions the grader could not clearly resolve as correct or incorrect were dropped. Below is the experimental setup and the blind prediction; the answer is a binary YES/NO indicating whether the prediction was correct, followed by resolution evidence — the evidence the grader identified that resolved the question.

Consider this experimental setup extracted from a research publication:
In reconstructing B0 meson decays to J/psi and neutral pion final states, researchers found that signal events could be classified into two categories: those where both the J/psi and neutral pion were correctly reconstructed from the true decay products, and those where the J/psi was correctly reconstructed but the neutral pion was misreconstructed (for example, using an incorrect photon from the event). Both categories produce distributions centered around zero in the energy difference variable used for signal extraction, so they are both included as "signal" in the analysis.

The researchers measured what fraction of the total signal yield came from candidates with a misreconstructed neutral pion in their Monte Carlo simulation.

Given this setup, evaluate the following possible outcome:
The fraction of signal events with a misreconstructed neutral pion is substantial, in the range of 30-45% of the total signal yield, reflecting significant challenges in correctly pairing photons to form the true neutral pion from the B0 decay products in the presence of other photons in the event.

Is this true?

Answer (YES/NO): NO